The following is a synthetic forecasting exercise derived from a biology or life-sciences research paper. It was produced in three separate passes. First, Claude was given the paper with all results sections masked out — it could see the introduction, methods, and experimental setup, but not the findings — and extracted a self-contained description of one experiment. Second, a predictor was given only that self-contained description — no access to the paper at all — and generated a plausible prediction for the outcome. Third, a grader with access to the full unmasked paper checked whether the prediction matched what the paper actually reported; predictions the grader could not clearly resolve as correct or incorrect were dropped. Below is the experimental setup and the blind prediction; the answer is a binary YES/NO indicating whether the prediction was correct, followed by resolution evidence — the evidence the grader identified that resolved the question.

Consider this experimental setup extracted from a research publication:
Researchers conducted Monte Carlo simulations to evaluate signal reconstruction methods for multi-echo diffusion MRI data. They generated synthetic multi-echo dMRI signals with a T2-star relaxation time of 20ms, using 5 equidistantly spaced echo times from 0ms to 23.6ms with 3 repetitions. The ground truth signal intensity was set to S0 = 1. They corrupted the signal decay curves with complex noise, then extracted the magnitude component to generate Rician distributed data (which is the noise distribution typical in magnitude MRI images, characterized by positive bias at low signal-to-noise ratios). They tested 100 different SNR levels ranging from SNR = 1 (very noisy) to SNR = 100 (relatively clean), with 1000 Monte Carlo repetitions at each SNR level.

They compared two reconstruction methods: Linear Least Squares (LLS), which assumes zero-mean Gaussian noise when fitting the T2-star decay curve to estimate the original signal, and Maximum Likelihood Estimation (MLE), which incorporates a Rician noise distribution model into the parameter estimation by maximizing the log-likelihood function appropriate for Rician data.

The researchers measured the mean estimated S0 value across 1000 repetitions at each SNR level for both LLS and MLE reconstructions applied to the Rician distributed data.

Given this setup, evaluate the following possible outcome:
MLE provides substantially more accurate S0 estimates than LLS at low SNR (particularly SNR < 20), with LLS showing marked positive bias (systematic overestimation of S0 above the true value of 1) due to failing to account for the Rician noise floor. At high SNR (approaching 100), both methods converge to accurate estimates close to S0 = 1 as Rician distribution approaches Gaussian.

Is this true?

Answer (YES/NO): NO